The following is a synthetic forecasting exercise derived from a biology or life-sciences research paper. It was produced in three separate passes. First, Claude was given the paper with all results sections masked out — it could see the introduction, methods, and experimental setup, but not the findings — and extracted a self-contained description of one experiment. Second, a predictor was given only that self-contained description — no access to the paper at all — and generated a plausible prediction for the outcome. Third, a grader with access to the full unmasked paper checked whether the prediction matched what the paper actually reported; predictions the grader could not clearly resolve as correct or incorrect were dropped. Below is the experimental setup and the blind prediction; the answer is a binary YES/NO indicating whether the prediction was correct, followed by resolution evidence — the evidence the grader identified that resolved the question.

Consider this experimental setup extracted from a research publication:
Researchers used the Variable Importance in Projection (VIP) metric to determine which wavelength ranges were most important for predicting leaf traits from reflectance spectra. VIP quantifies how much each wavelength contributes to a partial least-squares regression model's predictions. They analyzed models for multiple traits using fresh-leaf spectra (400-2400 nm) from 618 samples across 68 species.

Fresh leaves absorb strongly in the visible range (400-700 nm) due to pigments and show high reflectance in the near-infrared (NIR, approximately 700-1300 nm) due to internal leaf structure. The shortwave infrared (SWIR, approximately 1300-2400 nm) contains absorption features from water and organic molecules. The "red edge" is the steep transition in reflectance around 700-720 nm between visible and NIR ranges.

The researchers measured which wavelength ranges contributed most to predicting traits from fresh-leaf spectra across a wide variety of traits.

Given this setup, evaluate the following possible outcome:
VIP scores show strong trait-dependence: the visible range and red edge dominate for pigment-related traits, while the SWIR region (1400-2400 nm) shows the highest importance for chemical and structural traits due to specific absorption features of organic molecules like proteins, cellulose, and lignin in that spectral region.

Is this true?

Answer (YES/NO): NO